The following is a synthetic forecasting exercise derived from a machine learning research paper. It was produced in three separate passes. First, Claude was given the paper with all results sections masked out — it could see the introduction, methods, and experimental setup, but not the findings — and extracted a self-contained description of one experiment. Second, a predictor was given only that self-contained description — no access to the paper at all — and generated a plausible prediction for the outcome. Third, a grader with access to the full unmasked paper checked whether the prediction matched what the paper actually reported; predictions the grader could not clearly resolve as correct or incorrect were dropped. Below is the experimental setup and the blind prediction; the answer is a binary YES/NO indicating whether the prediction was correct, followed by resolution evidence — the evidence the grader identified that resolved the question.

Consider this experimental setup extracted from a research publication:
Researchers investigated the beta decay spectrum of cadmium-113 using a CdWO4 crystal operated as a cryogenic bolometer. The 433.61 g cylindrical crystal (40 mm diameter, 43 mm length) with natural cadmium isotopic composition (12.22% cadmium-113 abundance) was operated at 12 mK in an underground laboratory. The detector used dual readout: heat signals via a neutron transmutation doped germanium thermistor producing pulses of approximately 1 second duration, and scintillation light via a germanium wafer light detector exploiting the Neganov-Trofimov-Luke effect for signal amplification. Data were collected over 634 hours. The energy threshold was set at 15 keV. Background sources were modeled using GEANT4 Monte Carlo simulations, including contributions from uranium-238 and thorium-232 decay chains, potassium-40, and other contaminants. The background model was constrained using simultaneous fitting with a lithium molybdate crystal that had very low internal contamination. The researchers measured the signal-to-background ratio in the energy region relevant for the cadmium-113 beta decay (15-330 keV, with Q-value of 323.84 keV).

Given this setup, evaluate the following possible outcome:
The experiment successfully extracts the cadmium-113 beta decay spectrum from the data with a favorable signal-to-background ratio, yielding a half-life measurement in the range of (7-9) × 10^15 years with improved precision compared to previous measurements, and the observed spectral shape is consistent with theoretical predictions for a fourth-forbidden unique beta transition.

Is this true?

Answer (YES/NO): NO